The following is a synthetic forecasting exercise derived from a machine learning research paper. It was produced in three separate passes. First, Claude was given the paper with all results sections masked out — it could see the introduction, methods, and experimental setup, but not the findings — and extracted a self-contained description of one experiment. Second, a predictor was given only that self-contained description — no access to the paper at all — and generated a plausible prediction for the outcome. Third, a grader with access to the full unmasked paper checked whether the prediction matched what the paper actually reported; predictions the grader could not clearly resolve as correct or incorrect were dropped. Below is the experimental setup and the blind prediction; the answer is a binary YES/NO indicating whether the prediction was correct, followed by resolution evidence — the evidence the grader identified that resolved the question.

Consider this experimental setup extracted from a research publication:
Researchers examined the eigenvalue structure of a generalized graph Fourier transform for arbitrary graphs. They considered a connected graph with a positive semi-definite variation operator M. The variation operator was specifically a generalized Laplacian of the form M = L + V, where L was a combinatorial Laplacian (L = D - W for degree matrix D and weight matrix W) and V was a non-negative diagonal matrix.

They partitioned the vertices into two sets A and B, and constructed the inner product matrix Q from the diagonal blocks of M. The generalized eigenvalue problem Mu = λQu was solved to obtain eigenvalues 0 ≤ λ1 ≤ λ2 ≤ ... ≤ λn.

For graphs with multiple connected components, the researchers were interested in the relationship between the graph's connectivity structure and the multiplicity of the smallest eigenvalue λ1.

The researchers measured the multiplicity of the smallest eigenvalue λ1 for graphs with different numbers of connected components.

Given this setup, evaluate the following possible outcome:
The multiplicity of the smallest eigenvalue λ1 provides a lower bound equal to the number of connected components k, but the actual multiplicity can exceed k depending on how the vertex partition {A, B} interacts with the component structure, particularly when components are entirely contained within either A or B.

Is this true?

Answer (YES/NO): NO